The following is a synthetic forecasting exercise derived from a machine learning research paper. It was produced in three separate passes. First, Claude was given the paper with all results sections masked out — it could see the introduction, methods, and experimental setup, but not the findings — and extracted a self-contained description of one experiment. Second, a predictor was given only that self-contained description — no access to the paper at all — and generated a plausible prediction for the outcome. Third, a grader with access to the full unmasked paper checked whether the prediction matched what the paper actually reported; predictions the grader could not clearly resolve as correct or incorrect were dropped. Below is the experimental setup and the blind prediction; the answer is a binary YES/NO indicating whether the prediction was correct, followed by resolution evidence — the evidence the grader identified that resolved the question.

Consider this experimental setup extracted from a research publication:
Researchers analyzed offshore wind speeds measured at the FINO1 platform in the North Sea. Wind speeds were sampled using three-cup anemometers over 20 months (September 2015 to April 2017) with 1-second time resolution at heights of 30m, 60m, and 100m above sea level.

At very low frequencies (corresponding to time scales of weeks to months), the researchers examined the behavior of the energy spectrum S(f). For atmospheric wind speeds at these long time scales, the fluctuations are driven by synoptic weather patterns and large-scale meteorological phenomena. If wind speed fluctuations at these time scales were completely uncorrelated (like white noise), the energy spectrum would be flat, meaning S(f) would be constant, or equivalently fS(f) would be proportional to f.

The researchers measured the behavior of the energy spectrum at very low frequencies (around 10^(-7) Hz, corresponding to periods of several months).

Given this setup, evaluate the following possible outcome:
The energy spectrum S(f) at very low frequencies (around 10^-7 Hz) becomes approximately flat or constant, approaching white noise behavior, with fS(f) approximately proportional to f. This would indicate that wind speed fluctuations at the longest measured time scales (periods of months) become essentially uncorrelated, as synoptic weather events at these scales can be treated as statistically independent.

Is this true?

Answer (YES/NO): YES